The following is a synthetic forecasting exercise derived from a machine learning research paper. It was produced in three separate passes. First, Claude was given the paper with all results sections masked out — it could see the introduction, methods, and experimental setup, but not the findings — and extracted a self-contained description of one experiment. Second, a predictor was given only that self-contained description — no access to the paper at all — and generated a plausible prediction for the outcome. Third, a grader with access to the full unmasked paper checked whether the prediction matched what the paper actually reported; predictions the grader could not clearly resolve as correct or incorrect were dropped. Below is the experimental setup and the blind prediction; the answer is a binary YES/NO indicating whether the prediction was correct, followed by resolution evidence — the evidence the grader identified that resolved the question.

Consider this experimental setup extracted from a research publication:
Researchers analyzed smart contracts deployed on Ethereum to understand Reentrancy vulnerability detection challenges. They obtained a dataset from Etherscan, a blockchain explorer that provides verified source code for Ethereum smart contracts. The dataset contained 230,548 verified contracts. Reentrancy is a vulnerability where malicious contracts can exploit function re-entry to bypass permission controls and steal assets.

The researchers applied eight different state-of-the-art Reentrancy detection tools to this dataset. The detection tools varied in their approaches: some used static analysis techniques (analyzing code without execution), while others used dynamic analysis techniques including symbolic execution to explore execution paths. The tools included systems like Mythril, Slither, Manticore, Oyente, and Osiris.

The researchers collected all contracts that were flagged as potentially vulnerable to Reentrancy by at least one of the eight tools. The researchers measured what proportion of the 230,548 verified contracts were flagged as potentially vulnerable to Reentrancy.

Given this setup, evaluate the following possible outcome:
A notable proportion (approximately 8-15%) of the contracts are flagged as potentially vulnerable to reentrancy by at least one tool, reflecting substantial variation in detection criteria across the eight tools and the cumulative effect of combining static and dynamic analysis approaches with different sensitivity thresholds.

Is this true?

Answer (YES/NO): YES